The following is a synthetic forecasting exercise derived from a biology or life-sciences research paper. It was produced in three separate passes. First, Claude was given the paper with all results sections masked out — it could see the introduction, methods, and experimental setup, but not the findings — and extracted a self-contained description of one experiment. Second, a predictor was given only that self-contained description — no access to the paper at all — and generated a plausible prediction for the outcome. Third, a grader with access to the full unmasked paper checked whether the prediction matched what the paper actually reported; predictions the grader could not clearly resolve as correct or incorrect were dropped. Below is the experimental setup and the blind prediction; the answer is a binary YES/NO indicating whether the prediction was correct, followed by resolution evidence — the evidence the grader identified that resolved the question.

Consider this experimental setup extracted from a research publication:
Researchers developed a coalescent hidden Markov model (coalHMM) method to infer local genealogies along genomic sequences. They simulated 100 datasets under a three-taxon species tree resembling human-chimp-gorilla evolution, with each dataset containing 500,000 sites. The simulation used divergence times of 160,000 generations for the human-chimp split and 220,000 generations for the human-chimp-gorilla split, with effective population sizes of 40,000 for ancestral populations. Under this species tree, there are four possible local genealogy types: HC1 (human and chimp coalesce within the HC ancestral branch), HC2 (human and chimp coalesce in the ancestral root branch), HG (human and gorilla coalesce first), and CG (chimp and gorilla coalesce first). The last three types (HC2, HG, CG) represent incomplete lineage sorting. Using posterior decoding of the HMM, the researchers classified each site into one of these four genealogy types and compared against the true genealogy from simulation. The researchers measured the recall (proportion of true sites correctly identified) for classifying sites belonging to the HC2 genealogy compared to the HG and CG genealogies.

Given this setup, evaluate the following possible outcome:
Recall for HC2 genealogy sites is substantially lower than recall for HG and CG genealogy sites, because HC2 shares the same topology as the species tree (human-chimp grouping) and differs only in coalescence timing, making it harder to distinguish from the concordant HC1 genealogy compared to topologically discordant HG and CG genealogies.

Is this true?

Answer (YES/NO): YES